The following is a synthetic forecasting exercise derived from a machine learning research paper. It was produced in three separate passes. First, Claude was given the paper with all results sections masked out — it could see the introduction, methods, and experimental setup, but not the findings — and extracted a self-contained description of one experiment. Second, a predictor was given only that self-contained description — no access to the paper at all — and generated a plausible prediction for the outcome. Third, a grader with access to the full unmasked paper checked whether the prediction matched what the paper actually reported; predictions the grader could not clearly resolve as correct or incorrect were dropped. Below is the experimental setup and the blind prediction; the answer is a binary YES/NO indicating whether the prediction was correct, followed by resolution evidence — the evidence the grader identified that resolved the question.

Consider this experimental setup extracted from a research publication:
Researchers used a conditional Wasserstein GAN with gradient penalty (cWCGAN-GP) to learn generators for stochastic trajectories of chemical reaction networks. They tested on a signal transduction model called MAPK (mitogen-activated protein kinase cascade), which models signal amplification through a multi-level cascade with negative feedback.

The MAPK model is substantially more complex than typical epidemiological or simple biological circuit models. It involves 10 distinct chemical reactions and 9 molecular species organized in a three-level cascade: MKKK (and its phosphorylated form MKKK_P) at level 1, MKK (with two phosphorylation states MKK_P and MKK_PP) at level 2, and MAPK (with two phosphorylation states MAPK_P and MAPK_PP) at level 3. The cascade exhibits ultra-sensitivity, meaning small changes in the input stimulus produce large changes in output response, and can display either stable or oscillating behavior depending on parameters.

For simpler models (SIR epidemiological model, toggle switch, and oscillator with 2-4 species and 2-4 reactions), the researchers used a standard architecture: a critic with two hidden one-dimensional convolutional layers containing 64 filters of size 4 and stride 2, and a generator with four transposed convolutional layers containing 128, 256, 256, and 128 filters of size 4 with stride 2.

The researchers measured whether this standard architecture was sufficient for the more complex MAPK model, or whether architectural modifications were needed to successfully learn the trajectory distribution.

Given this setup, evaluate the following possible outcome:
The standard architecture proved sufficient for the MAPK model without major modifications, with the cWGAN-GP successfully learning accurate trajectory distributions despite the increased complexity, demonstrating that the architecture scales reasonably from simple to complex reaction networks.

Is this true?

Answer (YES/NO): NO